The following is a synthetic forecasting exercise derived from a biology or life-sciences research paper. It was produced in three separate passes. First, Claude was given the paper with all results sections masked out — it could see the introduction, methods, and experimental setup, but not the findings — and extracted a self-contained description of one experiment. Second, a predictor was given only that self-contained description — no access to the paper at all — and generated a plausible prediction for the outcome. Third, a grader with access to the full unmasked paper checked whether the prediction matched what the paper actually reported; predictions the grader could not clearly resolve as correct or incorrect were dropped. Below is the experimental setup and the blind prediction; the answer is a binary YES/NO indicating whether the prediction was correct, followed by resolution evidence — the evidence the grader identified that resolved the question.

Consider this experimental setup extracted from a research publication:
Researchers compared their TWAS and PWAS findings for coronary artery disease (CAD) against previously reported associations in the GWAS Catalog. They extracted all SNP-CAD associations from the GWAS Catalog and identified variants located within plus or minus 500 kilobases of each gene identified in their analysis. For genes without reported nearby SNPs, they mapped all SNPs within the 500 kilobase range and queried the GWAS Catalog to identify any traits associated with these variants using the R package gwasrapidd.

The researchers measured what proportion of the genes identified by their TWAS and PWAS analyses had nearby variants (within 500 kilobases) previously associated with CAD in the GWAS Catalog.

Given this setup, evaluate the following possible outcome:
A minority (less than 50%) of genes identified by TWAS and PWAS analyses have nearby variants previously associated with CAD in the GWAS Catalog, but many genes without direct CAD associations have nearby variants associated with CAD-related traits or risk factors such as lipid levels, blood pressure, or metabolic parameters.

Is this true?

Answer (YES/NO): NO